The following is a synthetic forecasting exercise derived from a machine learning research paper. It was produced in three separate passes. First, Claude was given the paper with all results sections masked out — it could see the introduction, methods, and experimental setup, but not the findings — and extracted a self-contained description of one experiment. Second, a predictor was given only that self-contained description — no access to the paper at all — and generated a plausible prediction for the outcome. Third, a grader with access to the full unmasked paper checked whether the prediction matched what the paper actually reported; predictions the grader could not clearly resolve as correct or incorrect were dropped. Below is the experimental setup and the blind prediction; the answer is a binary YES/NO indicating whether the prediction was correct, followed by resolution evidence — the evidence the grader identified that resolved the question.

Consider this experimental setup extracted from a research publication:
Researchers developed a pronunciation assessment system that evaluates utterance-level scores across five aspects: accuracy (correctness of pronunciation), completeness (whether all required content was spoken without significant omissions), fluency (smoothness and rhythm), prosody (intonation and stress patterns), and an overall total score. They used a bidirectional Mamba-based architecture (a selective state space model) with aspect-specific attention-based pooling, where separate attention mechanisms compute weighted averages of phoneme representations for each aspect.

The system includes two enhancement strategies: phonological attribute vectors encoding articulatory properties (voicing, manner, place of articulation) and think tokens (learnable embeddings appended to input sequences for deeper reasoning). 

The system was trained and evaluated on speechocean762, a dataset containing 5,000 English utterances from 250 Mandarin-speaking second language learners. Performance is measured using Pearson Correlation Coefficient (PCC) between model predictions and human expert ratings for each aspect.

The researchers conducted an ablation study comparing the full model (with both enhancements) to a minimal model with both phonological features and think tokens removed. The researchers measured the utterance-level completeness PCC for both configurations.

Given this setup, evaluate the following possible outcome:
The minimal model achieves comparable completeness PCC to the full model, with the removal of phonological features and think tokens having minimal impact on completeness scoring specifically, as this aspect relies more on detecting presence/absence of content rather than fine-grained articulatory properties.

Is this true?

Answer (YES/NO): YES